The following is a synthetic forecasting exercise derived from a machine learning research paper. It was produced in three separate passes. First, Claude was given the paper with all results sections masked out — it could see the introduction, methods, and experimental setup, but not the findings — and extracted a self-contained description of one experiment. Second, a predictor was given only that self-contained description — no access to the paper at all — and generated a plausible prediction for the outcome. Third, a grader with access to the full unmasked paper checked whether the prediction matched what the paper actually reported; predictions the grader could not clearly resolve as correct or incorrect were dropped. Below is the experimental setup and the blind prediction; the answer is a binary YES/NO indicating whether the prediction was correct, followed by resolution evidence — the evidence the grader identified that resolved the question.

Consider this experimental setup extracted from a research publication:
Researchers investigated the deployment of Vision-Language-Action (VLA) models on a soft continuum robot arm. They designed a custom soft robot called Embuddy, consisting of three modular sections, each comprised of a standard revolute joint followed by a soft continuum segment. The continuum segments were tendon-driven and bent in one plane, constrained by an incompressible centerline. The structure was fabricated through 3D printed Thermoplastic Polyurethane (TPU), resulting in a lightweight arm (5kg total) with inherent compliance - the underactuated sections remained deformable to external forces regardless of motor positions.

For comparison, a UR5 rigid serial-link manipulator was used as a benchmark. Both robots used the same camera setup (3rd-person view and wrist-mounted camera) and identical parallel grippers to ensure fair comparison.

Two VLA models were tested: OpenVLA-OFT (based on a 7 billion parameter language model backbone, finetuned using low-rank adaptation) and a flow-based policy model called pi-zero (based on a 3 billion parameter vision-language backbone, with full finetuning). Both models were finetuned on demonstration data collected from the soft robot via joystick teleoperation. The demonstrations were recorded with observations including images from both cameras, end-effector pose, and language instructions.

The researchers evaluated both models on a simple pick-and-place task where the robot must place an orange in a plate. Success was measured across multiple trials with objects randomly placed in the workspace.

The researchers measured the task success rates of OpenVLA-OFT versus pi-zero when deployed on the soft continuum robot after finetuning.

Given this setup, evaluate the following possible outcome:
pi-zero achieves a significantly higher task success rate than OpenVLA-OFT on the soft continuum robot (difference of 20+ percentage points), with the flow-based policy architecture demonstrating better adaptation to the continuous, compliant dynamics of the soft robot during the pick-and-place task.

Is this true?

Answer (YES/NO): NO